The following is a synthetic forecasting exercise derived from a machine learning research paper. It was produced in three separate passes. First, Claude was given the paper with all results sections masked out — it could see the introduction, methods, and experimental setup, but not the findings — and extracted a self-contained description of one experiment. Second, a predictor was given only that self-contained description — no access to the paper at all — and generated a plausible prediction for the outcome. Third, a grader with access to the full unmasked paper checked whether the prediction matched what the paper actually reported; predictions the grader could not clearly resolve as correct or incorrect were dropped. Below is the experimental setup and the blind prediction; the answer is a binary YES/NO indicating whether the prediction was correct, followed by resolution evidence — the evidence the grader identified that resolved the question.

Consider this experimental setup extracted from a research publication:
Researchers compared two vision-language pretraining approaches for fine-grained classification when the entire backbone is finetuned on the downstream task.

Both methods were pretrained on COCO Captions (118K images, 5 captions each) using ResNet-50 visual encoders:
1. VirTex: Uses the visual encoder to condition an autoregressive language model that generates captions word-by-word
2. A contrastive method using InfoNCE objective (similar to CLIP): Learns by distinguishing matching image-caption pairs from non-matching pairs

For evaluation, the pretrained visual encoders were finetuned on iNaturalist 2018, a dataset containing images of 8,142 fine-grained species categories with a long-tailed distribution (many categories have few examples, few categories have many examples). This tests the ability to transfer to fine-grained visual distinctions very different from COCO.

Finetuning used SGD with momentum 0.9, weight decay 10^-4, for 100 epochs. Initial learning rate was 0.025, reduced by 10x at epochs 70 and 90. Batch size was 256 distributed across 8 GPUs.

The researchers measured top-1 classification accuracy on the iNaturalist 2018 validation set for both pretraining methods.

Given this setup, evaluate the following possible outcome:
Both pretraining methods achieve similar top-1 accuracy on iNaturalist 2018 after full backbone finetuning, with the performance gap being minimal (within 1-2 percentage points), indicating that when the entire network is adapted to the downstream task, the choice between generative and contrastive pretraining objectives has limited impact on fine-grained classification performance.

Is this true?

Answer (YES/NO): YES